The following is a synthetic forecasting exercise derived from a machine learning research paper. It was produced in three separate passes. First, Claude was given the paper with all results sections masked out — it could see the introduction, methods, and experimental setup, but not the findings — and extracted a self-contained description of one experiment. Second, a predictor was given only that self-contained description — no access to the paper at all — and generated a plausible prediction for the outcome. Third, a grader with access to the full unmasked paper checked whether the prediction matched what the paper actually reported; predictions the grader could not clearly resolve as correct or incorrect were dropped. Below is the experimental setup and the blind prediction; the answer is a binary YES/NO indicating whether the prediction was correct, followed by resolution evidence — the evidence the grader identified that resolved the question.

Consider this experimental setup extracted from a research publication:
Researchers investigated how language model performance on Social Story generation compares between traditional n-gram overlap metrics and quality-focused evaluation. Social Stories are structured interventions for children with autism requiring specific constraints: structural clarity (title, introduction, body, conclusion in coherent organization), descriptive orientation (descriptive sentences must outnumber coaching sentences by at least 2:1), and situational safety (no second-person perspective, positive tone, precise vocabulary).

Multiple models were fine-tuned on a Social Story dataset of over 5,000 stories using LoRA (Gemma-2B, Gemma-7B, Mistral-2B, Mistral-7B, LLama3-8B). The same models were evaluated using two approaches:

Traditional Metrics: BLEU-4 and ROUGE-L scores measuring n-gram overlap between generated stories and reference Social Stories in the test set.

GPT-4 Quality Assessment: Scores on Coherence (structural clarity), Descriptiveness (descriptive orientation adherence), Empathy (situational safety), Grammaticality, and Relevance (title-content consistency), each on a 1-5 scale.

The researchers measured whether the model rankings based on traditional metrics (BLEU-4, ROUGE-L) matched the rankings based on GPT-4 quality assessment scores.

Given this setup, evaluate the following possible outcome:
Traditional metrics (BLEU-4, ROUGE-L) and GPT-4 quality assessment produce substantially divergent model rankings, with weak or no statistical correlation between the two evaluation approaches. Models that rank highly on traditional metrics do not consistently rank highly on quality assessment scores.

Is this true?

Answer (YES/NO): NO